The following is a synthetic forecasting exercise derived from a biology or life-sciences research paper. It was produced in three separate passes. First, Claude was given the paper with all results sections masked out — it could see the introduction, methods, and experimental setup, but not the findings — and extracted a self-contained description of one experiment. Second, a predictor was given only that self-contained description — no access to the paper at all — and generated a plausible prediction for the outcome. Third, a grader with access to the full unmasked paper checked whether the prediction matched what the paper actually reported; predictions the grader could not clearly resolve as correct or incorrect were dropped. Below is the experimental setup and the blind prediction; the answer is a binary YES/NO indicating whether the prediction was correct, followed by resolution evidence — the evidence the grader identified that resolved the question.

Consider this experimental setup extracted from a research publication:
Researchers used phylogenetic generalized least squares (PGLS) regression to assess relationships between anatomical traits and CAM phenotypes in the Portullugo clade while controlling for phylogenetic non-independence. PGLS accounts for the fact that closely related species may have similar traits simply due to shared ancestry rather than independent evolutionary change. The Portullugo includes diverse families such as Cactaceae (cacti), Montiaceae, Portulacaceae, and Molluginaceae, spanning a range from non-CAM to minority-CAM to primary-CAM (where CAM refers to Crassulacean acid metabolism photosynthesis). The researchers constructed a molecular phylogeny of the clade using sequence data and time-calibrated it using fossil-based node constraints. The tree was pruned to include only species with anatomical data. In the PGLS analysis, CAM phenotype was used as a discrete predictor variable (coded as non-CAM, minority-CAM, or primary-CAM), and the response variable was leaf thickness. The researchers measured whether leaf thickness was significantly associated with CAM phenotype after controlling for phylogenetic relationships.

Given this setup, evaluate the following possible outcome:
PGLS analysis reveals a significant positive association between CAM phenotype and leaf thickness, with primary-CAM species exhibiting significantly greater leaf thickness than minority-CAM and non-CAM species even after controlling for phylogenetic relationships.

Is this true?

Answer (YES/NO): YES